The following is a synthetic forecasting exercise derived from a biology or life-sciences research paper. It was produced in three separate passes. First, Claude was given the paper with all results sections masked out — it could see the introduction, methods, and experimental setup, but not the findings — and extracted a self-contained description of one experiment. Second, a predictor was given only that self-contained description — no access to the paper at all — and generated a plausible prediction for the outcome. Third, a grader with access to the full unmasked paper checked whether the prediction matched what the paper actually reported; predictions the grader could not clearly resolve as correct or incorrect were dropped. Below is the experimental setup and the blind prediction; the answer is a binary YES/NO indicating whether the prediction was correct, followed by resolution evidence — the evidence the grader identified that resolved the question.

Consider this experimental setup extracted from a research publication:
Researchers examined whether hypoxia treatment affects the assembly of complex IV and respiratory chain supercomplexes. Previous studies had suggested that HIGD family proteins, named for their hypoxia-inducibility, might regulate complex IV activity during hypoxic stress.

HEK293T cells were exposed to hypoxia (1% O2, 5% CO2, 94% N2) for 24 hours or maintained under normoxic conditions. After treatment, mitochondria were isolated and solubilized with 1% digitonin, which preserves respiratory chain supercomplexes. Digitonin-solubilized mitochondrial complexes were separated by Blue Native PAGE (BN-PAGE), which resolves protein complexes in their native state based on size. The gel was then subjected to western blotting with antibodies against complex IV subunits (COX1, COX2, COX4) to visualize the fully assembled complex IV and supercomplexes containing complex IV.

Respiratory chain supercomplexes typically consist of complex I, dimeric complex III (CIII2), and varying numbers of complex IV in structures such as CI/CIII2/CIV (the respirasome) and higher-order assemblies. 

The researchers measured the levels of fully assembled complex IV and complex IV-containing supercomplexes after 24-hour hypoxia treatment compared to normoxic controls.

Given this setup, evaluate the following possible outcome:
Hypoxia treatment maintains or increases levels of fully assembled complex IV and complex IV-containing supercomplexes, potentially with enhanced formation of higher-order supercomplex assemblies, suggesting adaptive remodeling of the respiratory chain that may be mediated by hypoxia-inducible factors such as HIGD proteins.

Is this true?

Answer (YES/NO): NO